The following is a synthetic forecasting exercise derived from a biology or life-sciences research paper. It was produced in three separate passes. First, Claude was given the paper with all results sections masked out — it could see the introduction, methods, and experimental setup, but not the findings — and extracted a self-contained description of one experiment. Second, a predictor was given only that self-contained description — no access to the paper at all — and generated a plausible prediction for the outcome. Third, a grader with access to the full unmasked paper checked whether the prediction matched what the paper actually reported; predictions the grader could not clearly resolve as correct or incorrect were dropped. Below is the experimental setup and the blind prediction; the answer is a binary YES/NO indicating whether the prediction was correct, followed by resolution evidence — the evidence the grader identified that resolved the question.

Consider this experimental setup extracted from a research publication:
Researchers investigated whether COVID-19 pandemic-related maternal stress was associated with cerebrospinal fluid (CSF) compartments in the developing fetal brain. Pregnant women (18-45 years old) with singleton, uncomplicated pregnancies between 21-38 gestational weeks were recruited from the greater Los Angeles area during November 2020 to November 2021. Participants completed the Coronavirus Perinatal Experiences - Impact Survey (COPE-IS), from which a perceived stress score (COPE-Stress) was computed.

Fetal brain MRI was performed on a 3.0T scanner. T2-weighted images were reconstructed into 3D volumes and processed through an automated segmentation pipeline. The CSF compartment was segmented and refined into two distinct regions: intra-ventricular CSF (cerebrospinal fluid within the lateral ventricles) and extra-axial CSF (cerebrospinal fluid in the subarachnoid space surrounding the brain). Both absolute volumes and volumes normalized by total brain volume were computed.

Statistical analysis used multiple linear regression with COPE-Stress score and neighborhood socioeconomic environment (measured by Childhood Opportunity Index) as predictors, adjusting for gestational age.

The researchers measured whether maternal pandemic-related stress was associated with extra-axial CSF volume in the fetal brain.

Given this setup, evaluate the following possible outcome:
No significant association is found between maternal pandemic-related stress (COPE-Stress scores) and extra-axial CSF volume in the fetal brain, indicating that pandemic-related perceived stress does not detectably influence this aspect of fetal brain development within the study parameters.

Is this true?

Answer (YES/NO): YES